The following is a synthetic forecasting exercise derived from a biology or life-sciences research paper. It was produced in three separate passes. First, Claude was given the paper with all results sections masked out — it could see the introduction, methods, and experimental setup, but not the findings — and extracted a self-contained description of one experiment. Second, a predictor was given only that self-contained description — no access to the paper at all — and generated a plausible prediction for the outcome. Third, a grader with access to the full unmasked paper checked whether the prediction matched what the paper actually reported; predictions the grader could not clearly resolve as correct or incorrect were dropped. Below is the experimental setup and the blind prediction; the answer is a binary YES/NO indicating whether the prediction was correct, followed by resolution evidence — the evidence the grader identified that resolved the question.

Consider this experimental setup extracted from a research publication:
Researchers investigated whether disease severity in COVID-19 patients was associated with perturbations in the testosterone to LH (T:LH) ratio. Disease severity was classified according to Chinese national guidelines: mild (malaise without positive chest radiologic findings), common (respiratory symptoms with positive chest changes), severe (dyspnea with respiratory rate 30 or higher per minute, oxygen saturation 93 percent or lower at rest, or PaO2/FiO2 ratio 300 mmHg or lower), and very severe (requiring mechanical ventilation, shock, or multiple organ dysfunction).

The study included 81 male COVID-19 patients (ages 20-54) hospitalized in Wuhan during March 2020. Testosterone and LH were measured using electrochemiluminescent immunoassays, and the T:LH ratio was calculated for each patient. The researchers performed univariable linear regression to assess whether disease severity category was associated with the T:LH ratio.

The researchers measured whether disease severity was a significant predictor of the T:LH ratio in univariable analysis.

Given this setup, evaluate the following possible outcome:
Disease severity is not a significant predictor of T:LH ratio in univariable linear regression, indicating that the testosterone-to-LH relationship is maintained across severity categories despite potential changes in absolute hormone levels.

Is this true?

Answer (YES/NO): NO